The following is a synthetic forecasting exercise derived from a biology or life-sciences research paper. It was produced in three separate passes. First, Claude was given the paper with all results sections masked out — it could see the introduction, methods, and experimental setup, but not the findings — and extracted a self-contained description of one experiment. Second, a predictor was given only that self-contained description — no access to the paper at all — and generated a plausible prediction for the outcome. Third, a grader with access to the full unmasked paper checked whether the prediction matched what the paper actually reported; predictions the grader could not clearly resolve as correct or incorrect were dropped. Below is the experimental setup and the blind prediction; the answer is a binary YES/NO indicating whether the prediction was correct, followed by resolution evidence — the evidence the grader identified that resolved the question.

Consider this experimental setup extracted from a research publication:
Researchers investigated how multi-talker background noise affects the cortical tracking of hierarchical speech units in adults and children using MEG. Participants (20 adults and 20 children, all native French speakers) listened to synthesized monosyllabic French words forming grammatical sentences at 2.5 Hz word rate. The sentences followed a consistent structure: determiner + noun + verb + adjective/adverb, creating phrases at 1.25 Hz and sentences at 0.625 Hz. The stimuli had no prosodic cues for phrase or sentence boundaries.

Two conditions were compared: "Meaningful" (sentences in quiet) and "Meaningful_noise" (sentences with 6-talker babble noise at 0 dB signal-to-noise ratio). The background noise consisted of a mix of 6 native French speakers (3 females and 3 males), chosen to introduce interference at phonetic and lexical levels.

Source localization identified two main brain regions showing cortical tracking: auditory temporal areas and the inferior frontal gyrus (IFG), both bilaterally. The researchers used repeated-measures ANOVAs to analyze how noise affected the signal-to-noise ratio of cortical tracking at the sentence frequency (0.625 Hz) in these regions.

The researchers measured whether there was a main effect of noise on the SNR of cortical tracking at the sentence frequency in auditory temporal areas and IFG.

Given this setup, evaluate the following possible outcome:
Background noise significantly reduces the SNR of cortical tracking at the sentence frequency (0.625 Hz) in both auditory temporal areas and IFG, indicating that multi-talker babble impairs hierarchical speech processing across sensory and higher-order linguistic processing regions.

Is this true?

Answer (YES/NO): YES